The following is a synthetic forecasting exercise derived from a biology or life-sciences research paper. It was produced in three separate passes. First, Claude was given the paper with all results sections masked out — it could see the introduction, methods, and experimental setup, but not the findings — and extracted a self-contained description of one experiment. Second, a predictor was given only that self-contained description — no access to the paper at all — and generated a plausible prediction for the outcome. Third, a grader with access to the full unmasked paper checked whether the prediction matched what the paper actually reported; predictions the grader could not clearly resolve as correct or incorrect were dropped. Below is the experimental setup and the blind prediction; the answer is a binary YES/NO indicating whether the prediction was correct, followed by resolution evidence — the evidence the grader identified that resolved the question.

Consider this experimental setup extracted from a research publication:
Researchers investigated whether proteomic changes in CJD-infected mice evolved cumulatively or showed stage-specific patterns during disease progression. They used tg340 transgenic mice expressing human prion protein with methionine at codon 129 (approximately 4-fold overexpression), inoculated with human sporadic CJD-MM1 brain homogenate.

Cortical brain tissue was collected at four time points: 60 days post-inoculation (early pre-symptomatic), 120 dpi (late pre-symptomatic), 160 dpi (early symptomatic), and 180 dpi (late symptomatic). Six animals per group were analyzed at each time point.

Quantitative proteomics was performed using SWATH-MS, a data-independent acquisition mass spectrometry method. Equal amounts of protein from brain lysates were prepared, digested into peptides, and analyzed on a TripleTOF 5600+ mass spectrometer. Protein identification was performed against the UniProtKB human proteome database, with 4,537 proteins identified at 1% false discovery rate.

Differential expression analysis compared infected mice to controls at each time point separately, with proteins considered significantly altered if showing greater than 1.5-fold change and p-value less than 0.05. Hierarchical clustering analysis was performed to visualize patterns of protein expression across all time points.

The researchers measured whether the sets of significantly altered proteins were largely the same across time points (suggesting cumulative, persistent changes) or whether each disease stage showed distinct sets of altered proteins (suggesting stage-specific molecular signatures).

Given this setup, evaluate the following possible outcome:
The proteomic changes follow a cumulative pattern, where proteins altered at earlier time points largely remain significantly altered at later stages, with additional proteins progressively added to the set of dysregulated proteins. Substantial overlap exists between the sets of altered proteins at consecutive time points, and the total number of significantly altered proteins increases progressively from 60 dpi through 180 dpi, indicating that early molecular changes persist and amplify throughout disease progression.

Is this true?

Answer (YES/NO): NO